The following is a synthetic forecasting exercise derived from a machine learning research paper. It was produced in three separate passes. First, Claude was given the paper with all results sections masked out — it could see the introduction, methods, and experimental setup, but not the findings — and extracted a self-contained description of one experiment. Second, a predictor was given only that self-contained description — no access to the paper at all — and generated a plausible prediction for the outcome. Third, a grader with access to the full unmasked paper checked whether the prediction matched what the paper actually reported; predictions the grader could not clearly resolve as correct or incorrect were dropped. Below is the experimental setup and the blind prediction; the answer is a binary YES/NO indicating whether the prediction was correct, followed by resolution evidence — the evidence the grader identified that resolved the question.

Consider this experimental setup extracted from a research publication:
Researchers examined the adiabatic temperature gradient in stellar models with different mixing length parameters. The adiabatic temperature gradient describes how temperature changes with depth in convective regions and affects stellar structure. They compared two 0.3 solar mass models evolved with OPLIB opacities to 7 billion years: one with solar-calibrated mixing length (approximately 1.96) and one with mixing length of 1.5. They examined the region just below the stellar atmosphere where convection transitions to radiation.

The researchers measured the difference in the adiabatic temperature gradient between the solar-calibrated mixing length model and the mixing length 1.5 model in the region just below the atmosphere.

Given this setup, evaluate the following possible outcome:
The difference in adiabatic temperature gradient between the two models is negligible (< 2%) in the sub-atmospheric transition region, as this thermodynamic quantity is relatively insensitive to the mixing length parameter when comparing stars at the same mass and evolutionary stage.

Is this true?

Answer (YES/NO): NO